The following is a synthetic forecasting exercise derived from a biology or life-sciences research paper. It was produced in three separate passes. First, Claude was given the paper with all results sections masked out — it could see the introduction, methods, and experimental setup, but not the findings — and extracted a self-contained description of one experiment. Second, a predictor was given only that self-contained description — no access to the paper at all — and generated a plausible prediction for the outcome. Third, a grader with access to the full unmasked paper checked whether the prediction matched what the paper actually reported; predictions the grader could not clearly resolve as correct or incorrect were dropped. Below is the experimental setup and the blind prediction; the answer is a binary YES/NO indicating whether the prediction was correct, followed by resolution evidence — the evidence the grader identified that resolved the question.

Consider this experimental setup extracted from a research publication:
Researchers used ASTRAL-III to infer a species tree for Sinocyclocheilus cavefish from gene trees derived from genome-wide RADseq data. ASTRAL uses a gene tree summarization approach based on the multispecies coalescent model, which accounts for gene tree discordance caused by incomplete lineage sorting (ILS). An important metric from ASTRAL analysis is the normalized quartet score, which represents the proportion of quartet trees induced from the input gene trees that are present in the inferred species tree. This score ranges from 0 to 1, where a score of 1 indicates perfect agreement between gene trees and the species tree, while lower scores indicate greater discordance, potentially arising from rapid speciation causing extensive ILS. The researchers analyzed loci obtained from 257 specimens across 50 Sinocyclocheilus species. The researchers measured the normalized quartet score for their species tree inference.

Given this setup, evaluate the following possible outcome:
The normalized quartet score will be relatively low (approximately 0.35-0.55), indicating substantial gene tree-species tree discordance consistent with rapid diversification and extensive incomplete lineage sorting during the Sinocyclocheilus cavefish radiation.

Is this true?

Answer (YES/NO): NO